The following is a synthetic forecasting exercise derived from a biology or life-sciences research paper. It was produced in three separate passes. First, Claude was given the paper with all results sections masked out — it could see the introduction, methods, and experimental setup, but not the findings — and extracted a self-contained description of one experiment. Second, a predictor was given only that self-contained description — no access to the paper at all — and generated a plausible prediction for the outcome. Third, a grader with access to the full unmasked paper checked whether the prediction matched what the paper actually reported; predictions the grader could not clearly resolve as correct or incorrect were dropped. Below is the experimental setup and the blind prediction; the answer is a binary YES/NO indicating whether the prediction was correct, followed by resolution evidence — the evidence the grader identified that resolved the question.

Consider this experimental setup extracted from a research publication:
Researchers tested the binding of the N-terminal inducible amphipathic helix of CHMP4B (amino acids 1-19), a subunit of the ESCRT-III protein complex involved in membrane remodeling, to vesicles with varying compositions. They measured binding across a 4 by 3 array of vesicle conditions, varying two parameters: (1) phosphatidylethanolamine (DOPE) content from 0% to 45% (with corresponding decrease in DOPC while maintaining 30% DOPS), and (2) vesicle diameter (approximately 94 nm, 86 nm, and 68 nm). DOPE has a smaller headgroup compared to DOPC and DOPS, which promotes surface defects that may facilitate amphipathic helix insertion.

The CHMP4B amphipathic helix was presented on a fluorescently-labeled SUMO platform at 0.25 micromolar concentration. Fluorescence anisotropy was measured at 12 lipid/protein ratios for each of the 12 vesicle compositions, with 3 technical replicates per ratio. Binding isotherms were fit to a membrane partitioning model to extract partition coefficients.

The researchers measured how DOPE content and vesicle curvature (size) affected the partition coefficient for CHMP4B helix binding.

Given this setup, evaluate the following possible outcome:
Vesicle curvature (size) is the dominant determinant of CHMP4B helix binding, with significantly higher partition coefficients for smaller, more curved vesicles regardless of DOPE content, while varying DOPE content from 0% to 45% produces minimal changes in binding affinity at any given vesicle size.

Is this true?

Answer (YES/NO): NO